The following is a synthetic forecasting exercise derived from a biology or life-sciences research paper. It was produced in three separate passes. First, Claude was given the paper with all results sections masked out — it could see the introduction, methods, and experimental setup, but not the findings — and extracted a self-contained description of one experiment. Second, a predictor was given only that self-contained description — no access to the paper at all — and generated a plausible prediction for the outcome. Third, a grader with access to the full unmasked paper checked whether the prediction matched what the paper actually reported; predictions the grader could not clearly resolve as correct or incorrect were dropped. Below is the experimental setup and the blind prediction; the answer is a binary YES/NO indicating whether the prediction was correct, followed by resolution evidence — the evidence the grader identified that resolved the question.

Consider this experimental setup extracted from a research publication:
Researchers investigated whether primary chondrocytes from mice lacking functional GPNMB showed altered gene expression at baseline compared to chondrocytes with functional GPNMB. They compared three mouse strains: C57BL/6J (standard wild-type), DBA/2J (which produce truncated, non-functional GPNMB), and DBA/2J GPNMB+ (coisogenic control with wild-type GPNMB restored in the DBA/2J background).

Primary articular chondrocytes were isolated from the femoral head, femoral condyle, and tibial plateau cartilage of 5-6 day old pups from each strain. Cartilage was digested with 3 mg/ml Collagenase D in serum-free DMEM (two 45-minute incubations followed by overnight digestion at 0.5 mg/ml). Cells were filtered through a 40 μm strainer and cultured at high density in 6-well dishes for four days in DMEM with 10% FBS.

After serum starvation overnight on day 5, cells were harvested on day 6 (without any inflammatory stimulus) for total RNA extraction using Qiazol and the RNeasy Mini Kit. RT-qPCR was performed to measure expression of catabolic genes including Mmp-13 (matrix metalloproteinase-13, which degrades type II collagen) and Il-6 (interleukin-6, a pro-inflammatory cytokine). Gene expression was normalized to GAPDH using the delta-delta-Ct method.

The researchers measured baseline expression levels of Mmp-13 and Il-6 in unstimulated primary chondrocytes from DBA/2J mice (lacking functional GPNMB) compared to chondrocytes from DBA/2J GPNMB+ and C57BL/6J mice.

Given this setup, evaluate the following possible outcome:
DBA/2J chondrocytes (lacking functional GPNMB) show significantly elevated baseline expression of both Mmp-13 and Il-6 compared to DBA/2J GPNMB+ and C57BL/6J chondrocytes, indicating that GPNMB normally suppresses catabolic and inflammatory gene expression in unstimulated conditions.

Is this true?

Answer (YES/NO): NO